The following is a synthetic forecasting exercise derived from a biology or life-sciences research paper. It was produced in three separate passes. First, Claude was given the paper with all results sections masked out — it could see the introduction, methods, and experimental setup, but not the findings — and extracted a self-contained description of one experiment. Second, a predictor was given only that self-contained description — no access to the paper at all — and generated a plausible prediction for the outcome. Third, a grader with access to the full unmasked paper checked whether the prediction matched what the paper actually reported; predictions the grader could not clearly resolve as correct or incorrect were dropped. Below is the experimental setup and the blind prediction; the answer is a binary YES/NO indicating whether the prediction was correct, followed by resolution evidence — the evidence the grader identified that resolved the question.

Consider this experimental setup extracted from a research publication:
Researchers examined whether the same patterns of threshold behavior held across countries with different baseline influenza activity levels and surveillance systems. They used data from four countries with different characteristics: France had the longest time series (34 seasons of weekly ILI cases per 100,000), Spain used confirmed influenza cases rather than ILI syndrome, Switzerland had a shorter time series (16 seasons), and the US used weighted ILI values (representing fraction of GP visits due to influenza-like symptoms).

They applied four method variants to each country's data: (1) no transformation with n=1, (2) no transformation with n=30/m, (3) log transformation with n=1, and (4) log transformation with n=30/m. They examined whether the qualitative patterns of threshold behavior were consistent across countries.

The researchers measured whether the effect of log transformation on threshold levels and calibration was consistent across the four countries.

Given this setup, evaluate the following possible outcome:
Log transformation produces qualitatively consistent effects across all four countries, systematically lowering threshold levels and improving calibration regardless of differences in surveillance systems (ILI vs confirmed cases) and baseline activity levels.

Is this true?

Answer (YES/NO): NO